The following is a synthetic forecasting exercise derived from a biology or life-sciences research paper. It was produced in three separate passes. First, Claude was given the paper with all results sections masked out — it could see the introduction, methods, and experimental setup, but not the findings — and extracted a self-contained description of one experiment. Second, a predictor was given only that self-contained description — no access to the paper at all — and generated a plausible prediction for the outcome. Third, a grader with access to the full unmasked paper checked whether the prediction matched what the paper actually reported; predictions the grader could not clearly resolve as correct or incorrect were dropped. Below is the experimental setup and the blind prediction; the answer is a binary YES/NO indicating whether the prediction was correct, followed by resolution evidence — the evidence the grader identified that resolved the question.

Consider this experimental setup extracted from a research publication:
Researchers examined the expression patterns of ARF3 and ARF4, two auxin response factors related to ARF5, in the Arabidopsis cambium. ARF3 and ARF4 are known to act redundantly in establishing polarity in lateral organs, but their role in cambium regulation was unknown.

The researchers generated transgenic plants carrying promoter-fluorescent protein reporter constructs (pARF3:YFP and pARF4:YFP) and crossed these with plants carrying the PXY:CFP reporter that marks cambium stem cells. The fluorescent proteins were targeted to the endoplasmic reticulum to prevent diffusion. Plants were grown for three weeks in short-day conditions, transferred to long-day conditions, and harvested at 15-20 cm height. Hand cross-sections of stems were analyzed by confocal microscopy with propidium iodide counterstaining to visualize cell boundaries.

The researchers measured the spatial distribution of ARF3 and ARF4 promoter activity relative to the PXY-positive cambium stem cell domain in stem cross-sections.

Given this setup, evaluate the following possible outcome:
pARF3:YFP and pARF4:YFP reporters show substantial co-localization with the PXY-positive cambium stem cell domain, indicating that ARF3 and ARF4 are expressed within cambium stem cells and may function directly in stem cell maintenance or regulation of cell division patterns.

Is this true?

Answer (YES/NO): NO